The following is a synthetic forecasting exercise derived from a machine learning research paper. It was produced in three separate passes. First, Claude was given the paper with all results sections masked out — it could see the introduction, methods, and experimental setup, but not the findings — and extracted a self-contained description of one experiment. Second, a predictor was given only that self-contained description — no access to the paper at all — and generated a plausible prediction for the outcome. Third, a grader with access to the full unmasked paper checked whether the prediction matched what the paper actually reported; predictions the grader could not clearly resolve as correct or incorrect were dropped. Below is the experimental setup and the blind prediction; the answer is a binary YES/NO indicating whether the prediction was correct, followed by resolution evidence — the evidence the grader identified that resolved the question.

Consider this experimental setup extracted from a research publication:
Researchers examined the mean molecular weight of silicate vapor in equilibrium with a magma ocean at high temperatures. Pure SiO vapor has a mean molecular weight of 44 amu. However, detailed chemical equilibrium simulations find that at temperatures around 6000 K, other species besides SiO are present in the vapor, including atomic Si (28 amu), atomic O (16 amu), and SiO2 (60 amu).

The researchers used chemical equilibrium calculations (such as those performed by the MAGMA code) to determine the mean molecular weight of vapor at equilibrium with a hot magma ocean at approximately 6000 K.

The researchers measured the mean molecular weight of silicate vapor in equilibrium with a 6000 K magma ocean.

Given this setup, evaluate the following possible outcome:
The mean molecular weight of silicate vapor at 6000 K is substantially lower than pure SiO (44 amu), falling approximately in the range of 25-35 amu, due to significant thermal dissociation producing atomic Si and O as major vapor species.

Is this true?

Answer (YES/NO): NO